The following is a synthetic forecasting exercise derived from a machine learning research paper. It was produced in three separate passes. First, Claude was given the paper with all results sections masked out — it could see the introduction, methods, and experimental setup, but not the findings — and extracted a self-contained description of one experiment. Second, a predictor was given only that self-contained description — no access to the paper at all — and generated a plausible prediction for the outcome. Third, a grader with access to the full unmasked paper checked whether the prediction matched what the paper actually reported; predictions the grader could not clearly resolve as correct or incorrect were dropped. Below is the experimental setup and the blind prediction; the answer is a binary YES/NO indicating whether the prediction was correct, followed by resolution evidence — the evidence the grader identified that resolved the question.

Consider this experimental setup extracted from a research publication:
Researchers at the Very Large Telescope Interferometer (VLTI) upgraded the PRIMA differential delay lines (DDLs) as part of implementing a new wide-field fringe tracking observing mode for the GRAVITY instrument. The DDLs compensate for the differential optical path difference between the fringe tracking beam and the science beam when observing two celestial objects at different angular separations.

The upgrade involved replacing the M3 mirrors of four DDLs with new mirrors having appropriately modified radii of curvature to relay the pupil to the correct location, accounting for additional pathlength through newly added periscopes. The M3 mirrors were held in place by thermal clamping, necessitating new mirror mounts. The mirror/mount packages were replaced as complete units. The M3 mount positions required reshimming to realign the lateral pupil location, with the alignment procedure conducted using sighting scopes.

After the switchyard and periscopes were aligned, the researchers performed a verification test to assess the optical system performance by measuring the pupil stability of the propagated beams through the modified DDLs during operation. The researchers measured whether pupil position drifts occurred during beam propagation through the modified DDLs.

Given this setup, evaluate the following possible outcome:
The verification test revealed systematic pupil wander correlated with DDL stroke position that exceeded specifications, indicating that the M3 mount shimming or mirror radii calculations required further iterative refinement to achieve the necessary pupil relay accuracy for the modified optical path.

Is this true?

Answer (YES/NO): NO